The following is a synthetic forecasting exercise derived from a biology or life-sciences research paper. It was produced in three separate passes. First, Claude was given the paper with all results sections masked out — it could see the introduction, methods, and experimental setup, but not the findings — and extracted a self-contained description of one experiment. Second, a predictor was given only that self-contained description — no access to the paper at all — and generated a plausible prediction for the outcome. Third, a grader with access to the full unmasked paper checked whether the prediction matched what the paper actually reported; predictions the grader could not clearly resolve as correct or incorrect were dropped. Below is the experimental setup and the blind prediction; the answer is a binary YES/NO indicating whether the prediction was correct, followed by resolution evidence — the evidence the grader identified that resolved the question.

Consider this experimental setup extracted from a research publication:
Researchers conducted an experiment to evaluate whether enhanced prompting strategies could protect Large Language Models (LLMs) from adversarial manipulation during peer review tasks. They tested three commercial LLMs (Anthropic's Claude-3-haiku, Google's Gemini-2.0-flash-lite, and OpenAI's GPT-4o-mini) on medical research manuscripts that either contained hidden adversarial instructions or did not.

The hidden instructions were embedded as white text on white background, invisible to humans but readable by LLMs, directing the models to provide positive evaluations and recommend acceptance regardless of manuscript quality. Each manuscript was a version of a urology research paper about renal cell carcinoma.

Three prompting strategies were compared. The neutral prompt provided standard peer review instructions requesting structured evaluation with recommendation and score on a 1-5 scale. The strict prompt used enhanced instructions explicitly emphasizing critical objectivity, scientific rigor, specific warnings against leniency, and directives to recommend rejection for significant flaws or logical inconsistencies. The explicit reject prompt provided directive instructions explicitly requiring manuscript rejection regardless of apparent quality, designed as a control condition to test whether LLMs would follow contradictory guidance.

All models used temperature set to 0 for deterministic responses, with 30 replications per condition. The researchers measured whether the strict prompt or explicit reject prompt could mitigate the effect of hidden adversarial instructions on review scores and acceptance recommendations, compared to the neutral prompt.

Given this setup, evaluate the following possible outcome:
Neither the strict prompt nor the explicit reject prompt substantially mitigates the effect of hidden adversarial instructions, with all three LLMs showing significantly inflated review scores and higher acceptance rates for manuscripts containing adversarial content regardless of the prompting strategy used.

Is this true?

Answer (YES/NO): NO